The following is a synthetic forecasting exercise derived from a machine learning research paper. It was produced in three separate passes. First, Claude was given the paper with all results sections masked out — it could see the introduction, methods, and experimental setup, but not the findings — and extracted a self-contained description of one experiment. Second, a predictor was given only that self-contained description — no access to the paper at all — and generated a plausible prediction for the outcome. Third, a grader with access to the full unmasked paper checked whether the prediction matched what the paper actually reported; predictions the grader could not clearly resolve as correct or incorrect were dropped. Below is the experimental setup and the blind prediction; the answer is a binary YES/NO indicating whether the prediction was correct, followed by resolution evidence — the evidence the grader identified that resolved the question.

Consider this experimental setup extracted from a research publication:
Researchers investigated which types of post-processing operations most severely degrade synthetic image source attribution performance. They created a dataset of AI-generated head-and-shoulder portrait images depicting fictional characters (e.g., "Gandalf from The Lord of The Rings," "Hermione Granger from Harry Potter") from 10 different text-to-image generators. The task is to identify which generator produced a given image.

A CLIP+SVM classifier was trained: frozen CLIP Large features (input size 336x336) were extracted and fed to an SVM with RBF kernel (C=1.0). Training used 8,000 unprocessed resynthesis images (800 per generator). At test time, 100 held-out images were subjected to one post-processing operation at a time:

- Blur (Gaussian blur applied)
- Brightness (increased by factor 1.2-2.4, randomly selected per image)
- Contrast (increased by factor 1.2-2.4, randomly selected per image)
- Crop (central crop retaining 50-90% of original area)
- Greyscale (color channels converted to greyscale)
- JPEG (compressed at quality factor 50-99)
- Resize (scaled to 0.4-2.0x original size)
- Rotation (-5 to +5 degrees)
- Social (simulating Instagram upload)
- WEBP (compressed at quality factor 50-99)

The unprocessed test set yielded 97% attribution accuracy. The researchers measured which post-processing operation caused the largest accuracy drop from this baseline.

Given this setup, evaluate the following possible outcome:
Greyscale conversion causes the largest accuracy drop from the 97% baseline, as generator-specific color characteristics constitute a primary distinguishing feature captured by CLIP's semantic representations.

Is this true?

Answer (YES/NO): NO